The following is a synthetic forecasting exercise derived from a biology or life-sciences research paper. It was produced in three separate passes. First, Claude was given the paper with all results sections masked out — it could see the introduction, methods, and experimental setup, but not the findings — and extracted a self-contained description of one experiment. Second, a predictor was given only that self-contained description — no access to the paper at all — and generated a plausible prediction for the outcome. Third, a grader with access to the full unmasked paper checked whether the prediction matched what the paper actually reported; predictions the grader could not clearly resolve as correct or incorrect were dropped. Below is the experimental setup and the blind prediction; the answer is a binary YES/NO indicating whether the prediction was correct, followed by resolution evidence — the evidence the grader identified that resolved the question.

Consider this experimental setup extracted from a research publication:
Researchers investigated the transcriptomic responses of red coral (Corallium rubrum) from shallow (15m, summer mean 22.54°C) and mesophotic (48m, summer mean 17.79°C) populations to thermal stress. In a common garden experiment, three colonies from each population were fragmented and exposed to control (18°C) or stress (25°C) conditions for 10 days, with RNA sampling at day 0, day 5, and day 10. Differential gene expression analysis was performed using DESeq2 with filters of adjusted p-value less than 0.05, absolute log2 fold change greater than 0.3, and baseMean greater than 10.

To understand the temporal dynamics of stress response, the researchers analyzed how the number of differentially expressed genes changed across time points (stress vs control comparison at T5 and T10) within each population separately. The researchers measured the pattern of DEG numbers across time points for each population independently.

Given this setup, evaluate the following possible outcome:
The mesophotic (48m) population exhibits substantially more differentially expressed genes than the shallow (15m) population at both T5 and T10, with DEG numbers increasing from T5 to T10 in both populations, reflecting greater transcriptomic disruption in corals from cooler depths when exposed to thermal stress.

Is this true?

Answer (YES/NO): NO